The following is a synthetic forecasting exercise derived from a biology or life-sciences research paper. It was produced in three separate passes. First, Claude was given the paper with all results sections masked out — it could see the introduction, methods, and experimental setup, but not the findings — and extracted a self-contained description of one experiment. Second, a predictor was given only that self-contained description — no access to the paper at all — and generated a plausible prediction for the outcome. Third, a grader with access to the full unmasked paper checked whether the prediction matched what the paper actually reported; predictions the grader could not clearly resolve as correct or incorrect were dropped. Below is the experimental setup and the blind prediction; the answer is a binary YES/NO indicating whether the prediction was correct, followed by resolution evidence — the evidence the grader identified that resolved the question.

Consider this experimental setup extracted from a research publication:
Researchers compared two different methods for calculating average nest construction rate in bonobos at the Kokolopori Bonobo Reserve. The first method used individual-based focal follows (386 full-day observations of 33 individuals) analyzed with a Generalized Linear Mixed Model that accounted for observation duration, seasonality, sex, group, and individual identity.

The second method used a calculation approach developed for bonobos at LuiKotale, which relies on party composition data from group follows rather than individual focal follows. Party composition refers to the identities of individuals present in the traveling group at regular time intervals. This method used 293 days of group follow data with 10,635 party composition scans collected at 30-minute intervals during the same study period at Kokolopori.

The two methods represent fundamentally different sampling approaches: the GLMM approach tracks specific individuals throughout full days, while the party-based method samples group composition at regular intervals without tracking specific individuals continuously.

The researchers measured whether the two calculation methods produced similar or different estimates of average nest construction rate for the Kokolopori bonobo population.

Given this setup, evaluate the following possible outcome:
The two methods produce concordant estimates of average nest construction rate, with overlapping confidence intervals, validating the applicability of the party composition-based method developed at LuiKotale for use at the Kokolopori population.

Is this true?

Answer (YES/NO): YES